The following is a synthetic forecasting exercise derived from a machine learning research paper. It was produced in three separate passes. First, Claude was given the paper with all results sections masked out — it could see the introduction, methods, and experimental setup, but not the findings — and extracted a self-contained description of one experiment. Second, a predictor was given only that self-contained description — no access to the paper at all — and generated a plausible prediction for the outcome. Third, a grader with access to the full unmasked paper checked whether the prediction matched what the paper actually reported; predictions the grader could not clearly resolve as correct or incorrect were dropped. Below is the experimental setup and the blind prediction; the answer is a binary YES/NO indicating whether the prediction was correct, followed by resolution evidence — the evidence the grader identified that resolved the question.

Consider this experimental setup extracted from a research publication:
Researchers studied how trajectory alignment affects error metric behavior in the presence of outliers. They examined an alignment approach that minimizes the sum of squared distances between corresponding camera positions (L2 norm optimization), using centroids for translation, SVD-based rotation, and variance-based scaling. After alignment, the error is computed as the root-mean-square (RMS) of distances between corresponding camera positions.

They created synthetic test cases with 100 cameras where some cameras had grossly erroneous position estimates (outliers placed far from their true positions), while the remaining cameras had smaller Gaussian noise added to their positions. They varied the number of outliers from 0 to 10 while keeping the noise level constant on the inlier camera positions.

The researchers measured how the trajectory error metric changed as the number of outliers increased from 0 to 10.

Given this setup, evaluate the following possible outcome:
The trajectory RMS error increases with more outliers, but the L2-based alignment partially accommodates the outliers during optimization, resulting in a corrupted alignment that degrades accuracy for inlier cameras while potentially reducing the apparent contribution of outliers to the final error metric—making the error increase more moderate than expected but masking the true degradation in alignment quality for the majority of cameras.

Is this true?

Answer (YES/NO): YES